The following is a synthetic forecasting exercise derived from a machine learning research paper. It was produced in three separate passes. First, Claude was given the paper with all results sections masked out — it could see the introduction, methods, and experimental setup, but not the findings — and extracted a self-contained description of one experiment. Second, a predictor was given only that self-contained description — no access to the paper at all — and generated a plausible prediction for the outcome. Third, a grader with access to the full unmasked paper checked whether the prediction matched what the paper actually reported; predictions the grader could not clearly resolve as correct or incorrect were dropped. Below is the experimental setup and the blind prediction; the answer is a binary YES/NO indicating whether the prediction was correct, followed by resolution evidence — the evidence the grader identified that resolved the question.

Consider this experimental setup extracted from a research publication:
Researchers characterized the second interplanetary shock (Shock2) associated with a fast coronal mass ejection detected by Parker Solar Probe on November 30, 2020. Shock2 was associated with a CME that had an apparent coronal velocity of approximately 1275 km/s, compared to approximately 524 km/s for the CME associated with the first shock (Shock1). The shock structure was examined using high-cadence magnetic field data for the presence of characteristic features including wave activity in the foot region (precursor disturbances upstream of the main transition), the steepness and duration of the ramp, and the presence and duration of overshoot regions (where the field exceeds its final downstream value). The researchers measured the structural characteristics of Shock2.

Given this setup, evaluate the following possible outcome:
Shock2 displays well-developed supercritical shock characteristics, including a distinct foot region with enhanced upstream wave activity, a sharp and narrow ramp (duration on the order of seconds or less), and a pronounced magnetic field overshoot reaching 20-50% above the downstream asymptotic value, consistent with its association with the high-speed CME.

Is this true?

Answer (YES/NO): NO